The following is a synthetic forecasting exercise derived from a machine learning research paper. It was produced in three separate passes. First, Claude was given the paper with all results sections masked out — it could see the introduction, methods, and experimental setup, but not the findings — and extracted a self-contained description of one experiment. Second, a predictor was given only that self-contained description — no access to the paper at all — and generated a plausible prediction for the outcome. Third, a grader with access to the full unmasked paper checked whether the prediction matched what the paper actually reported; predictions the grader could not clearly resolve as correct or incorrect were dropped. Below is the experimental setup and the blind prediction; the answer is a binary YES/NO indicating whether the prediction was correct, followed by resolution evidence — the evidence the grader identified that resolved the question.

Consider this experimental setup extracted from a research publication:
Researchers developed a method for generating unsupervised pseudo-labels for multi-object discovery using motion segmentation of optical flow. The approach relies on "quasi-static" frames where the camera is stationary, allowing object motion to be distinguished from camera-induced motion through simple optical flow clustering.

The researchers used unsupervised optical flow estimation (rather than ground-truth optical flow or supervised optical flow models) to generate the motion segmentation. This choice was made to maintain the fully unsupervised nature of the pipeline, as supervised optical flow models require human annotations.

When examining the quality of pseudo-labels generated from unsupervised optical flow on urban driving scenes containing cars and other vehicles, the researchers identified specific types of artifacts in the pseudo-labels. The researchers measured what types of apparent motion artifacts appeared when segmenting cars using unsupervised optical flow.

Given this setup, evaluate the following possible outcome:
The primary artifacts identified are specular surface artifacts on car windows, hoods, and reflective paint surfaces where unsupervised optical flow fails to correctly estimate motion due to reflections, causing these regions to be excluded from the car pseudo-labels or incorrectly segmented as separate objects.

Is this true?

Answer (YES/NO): NO